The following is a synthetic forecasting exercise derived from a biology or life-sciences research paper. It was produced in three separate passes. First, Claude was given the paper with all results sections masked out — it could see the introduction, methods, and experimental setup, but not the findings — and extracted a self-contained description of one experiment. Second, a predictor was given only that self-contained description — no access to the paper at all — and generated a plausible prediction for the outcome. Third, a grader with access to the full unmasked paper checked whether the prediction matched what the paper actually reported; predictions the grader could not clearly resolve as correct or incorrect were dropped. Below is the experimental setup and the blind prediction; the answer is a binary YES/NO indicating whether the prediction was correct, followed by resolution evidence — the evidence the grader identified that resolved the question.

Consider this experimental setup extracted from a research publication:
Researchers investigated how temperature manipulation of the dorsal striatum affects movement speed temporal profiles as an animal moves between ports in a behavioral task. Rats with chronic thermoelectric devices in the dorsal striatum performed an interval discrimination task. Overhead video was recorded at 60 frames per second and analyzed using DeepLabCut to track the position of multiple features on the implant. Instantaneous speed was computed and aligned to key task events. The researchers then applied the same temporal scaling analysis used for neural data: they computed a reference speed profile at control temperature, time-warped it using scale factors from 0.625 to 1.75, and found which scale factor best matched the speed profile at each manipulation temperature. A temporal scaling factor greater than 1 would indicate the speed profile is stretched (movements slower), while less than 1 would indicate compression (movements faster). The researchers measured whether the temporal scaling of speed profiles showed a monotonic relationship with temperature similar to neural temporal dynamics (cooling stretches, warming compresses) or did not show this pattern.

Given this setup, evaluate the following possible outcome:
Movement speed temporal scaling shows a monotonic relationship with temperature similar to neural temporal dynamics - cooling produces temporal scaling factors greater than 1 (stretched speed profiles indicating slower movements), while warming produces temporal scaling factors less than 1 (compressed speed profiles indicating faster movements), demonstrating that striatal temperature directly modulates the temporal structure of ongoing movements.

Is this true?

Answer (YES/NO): NO